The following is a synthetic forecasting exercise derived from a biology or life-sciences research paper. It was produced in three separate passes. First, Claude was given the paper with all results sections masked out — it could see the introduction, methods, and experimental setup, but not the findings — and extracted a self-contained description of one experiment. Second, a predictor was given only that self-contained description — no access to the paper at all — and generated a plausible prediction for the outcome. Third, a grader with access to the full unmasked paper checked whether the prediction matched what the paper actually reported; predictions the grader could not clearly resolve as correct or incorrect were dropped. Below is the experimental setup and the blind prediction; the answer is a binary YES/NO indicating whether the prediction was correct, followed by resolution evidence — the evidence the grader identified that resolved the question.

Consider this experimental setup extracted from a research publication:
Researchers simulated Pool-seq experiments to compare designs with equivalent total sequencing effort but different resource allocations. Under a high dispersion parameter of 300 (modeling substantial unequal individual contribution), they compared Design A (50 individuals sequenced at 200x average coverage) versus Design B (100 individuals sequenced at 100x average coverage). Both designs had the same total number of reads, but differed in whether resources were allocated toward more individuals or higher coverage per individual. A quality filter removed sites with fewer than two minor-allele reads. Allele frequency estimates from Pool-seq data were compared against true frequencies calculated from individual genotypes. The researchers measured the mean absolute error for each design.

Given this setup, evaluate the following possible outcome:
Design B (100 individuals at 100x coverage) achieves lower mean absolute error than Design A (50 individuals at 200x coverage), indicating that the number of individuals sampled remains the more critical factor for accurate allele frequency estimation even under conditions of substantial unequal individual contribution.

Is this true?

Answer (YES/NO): YES